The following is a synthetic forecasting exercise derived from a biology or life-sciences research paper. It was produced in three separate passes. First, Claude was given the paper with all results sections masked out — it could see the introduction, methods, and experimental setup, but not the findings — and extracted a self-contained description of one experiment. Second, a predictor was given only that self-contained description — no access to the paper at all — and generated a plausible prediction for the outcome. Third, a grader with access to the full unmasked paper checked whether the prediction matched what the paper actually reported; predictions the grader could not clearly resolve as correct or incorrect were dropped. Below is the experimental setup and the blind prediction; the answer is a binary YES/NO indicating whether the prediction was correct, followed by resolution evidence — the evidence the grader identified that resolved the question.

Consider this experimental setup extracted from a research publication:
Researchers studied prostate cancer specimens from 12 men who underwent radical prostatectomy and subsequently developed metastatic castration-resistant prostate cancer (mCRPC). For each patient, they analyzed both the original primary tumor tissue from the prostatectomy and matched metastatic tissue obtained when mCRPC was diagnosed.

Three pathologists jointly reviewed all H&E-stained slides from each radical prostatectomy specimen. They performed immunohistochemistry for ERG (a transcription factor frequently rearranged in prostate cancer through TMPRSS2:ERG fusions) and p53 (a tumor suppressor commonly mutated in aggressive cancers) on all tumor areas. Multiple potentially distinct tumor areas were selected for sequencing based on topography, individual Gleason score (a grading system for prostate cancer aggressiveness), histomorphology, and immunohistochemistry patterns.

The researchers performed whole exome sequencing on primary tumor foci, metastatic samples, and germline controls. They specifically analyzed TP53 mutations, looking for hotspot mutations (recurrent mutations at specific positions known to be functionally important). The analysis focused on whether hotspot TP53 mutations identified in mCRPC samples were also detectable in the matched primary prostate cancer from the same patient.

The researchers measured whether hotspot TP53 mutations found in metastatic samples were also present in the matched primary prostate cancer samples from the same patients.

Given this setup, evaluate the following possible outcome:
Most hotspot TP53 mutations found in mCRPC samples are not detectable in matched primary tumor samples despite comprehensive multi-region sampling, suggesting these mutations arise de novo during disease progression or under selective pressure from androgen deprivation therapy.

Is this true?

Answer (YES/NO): NO